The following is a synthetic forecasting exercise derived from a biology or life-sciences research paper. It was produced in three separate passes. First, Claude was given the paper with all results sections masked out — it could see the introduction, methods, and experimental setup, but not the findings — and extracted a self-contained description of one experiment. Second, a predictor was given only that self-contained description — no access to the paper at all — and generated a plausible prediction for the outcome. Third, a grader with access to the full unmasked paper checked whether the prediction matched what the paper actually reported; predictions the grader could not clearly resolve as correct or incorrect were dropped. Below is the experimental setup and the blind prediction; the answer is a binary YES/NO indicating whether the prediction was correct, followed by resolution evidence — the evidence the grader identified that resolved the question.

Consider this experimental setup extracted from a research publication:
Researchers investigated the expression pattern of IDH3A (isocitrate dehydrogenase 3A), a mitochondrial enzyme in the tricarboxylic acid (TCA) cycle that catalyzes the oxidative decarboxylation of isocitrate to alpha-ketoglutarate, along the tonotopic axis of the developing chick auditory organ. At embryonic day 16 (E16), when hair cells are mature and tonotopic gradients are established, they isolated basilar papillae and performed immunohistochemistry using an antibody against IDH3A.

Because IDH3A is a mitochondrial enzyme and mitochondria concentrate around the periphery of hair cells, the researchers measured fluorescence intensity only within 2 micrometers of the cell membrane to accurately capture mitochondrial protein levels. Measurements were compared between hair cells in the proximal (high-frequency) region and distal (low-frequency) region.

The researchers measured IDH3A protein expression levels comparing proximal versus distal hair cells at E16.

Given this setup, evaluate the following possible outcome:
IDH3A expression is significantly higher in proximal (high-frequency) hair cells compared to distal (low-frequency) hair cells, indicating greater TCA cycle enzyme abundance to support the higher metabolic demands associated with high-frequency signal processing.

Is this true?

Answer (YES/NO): NO